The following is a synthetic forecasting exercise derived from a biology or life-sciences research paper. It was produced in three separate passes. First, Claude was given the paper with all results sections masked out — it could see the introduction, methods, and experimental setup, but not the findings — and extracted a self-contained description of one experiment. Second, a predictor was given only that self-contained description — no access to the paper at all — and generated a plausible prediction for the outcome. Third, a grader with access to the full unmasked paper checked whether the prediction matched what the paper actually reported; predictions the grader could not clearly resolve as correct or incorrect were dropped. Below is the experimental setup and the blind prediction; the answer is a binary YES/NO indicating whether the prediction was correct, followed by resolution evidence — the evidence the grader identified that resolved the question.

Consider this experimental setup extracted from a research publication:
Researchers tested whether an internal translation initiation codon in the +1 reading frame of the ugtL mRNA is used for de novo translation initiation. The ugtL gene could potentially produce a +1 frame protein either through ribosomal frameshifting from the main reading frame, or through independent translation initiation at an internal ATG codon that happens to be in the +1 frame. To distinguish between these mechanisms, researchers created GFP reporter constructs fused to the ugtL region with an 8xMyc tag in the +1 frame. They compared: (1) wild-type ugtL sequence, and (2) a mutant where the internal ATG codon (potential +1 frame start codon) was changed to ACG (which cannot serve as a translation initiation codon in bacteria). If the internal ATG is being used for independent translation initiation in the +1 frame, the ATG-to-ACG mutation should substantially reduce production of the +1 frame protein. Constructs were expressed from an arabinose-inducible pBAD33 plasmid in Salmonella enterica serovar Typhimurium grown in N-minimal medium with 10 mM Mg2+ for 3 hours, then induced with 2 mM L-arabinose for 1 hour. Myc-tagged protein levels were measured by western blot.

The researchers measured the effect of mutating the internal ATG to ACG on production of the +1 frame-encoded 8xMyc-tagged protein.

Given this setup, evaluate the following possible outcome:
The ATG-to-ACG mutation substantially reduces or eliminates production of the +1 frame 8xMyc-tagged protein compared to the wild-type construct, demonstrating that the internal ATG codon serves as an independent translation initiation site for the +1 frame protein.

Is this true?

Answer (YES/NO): NO